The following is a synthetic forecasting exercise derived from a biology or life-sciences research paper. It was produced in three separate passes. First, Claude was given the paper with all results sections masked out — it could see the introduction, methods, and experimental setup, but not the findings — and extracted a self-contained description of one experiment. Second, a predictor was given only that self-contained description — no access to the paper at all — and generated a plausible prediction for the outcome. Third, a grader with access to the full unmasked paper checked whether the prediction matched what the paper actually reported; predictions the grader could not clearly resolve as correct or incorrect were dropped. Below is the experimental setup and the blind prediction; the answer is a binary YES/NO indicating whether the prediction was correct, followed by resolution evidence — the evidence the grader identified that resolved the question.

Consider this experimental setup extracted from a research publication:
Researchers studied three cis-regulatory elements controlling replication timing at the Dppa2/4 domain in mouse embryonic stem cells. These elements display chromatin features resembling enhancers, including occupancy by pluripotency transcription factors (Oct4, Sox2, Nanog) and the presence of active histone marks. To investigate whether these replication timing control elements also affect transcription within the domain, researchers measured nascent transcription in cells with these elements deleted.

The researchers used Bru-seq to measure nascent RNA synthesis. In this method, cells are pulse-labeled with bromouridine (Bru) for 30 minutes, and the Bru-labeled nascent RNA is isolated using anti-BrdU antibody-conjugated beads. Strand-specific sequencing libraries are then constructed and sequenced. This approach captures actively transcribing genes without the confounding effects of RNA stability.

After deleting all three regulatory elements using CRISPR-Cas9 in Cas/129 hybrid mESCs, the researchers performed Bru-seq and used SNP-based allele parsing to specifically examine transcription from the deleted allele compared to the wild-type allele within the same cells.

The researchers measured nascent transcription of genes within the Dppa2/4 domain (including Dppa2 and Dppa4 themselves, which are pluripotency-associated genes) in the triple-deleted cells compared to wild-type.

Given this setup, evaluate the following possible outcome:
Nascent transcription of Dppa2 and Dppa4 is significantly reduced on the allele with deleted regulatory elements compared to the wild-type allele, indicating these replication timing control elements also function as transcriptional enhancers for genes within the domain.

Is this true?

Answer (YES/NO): YES